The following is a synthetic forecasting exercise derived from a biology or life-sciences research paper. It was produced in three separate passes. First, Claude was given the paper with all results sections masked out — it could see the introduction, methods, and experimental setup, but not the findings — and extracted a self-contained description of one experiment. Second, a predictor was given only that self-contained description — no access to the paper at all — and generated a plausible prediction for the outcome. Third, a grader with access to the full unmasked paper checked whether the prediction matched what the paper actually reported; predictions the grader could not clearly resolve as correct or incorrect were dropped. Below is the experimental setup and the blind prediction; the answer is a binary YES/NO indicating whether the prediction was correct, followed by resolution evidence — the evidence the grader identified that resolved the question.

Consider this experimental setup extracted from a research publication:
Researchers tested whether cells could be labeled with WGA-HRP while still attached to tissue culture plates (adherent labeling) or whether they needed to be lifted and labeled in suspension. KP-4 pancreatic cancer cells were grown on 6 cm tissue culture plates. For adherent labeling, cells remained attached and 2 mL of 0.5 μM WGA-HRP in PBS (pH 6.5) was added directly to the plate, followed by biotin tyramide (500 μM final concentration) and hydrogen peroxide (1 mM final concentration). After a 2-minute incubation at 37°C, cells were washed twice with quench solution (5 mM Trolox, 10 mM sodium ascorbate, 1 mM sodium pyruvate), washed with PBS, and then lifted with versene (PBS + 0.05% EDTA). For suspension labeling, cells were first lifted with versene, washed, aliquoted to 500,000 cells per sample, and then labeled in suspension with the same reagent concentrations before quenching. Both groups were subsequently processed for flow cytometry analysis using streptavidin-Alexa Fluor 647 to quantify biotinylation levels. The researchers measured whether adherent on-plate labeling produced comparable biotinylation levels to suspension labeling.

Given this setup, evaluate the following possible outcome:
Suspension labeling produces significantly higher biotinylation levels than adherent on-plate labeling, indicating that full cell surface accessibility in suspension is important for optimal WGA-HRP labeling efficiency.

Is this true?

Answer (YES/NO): NO